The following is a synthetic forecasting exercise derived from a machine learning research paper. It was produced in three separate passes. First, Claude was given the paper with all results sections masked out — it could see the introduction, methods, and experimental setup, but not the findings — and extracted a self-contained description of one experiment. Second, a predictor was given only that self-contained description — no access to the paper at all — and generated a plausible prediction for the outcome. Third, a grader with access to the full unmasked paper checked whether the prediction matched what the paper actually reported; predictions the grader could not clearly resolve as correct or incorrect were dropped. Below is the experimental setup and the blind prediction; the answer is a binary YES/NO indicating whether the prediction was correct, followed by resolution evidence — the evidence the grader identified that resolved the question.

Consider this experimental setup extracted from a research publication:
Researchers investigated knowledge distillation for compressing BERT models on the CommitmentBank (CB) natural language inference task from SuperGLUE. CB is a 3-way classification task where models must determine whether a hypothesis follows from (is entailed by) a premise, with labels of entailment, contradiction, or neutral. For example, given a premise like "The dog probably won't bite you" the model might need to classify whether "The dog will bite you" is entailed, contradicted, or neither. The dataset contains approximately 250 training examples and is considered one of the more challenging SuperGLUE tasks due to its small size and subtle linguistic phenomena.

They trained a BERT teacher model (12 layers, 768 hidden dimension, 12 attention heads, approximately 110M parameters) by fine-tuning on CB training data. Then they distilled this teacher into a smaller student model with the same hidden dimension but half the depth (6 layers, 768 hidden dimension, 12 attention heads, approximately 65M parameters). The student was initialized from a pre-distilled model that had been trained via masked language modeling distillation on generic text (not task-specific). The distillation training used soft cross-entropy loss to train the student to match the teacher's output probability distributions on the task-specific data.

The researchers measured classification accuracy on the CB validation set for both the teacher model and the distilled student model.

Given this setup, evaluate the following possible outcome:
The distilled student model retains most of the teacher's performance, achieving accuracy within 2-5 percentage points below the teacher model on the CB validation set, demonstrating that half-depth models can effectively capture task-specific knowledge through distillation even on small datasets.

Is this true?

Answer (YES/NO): NO